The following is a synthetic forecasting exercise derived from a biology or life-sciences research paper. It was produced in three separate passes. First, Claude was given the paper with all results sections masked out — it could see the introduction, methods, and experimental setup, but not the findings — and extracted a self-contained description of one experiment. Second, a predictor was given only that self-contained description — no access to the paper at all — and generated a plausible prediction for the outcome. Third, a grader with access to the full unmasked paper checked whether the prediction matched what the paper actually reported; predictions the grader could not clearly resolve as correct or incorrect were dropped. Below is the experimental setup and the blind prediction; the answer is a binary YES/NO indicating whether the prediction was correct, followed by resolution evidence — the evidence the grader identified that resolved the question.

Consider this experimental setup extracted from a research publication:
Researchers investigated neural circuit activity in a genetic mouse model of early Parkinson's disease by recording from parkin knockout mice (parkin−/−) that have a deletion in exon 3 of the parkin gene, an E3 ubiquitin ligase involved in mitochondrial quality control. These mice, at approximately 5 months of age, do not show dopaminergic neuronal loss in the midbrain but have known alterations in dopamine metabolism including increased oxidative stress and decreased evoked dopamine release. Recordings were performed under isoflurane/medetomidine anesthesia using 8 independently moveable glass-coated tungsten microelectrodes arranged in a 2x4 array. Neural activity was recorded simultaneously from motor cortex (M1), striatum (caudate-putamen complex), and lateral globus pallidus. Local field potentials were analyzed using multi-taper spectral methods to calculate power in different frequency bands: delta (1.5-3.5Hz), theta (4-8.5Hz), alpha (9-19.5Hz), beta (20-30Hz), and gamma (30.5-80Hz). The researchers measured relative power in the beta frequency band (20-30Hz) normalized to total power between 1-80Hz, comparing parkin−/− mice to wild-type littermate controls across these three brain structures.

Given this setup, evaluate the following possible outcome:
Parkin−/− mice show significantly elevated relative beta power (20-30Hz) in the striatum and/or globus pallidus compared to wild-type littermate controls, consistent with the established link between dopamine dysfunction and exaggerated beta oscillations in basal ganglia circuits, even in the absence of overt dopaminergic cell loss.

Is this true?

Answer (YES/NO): YES